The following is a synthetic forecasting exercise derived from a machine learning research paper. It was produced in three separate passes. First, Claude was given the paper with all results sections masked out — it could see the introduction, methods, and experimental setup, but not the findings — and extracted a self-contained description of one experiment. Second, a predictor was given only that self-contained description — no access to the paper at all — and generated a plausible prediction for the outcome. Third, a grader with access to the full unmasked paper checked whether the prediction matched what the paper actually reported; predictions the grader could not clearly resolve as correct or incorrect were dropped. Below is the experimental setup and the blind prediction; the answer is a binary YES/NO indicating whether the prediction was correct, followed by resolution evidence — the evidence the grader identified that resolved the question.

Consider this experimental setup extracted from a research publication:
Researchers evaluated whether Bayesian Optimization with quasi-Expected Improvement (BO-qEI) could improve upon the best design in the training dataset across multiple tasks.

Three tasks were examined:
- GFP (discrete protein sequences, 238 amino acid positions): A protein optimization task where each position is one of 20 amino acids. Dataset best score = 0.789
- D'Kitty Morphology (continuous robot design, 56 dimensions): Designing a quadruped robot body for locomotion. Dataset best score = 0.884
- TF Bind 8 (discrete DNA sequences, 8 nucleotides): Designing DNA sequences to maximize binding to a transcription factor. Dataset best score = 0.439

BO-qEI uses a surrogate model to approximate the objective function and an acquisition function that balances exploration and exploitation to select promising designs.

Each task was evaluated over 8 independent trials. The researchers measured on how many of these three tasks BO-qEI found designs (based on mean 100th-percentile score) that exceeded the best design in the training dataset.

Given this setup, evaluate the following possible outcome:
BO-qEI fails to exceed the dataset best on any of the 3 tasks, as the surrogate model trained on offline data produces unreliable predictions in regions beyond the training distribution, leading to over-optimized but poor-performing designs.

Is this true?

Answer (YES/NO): NO